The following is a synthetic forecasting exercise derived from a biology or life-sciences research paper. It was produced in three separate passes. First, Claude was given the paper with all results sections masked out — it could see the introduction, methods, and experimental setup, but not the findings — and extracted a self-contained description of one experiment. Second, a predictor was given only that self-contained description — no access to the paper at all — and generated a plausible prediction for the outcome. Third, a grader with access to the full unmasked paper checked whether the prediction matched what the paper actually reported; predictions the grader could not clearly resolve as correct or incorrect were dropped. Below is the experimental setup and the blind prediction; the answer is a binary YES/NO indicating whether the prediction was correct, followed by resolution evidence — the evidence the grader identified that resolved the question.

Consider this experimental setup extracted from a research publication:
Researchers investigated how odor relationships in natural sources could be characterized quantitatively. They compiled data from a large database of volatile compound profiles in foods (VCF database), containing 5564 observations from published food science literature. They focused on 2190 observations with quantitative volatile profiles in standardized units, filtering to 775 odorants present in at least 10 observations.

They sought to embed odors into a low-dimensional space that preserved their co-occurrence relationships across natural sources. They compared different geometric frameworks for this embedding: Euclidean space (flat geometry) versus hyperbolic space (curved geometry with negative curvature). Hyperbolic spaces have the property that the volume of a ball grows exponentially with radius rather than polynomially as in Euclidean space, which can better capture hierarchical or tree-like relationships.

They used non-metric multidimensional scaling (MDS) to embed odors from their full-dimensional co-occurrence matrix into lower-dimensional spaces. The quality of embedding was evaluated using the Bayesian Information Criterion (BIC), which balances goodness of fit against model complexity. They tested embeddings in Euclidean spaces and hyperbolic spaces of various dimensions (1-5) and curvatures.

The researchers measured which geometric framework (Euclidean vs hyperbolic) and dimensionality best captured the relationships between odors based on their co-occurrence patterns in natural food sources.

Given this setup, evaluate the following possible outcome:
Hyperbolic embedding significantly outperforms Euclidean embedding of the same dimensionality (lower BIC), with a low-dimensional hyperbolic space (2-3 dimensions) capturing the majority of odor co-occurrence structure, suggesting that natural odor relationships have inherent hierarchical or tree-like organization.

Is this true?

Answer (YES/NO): YES